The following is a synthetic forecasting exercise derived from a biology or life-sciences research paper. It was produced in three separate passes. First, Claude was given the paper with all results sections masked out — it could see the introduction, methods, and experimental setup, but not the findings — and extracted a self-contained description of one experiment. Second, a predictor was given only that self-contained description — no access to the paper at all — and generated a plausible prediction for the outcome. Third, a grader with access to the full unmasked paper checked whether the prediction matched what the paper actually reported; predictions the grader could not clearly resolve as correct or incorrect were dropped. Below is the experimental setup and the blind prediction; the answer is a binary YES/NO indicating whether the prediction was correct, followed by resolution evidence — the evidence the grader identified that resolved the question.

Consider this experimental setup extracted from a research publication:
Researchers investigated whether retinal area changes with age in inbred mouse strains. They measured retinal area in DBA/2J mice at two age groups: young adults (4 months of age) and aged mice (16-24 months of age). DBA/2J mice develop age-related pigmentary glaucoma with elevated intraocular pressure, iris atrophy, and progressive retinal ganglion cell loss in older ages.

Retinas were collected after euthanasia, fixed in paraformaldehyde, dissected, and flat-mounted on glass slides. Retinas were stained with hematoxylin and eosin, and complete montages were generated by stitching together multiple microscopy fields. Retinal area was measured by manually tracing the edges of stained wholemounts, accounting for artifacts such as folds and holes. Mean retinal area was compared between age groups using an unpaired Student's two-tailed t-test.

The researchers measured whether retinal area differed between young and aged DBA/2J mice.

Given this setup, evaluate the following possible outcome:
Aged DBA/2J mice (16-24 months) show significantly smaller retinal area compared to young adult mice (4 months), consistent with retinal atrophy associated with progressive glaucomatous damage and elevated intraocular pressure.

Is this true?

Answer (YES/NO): NO